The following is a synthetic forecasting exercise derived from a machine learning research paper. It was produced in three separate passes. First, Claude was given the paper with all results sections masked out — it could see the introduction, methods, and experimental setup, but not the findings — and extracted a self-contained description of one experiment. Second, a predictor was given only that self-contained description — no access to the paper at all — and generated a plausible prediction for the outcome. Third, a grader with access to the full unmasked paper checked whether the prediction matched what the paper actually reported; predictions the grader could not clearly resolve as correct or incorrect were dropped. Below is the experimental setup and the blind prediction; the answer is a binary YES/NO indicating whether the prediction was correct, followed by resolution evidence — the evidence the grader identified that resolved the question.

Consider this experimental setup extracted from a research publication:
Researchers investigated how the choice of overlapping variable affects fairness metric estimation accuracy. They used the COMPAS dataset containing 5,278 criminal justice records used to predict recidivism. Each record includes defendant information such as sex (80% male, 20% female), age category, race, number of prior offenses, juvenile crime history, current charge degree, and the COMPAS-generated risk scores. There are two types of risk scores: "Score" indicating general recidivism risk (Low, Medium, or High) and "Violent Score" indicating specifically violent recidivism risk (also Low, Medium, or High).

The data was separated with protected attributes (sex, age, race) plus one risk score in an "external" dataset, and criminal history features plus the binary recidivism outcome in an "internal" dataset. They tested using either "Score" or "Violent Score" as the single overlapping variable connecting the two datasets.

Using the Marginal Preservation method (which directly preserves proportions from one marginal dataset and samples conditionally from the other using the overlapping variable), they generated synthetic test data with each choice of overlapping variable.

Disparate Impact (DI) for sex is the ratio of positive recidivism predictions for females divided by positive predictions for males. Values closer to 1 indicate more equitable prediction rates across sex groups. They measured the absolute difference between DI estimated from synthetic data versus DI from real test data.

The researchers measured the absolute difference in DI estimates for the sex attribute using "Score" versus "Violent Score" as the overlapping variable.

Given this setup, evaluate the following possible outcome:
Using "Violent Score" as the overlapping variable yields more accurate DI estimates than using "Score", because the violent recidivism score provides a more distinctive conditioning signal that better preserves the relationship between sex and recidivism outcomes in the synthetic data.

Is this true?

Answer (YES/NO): YES